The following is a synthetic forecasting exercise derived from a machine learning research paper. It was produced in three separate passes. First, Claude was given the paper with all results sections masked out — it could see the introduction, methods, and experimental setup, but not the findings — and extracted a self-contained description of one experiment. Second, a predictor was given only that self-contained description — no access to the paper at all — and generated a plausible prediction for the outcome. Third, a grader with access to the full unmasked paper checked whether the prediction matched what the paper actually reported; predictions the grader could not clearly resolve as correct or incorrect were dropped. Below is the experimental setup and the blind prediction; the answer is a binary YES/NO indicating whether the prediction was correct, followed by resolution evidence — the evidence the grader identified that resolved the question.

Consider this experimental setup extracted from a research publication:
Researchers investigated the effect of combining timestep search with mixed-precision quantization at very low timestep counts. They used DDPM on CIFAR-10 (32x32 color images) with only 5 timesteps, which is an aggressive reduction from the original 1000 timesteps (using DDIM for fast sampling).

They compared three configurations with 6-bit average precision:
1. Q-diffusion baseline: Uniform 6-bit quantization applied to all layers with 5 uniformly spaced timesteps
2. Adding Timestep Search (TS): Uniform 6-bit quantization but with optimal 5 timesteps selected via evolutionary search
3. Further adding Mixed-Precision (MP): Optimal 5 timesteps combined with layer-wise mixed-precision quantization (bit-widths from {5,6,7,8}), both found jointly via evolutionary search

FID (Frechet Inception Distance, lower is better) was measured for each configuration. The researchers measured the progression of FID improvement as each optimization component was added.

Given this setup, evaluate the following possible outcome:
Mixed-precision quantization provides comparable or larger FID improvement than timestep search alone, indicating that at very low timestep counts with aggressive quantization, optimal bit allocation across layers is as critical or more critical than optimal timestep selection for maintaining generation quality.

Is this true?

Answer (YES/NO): YES